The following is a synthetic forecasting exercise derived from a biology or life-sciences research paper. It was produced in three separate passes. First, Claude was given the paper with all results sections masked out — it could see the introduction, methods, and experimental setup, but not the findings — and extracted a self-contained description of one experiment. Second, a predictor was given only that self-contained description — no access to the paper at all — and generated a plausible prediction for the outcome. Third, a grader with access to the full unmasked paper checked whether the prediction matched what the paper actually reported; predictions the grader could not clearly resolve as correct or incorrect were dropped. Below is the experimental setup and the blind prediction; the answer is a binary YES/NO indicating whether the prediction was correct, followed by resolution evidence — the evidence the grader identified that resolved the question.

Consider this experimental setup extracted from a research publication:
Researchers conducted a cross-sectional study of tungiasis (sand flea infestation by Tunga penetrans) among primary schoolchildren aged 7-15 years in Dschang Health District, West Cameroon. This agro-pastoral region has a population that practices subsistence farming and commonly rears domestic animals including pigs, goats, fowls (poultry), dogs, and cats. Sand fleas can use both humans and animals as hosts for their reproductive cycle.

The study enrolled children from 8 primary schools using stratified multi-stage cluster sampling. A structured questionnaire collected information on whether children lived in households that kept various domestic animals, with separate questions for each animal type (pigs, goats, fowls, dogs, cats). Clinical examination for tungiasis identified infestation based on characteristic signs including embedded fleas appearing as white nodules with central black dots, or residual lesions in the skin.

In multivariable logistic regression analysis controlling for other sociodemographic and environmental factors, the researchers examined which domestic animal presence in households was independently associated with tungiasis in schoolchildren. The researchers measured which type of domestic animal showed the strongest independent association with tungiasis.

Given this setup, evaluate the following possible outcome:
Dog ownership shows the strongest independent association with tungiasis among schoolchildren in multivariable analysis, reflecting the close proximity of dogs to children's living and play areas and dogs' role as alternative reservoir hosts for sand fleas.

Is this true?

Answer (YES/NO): NO